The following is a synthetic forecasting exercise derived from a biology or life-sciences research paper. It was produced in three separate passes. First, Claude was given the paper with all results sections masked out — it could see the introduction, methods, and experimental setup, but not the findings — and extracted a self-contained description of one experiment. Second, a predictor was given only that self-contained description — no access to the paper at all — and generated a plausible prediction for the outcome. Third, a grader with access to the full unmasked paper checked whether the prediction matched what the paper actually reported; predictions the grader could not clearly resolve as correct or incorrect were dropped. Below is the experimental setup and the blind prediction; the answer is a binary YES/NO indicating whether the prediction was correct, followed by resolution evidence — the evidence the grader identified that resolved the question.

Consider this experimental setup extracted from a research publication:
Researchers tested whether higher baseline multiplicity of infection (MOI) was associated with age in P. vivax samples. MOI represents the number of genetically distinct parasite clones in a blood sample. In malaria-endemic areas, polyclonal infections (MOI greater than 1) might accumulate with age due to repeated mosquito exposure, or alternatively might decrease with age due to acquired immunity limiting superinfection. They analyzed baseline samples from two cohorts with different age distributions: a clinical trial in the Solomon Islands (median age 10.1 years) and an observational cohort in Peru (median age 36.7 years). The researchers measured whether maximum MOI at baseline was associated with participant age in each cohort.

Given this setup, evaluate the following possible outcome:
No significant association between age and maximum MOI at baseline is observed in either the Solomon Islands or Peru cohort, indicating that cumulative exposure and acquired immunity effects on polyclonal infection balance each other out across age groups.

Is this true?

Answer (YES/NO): YES